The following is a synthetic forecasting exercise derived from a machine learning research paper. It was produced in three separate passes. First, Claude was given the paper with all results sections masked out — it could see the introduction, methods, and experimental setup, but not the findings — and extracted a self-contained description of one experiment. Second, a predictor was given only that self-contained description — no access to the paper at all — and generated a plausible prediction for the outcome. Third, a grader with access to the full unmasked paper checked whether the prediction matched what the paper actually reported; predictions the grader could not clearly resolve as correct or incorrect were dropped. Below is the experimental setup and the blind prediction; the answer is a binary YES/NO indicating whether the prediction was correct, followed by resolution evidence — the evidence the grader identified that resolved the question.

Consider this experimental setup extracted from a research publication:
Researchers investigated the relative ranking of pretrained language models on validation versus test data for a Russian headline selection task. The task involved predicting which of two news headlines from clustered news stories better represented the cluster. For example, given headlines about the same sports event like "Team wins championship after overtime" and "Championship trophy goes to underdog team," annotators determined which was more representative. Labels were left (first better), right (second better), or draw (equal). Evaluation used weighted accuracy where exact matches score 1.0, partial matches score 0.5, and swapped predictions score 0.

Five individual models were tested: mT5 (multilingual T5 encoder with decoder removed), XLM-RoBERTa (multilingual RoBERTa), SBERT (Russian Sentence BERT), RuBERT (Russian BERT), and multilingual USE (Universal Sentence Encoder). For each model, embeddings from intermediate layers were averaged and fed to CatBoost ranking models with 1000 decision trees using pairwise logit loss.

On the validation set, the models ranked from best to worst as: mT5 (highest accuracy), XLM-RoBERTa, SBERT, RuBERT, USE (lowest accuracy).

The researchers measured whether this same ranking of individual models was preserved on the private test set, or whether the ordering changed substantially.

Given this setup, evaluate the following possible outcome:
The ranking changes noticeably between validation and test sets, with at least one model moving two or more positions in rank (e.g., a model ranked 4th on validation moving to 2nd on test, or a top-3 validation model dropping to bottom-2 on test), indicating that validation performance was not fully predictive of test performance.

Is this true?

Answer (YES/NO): YES